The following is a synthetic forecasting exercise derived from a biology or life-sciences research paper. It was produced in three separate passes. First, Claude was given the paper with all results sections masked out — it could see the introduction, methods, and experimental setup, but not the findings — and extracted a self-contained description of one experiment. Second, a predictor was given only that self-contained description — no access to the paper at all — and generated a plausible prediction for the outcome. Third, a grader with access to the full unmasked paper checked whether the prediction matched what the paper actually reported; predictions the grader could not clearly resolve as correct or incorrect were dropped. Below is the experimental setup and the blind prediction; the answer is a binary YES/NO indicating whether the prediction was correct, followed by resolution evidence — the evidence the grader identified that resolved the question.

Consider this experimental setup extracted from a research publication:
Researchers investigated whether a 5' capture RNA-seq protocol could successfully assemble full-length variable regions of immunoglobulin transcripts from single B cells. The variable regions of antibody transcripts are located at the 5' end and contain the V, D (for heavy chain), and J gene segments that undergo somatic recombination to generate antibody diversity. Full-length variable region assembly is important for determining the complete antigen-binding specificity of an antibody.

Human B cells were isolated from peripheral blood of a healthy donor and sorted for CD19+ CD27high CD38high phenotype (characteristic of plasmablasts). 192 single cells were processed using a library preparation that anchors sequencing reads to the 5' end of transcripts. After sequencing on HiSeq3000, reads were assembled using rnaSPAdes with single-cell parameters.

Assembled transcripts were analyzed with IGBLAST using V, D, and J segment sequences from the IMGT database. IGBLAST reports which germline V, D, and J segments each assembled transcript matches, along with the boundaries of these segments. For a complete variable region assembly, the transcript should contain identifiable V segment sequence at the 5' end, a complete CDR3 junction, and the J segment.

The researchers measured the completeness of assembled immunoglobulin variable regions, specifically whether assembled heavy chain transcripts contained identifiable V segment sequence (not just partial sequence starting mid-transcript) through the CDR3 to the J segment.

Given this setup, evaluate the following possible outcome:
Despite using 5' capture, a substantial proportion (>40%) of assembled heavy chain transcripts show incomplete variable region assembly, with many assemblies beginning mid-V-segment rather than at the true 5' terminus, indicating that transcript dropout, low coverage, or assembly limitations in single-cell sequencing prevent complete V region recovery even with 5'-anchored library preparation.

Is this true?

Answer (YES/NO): NO